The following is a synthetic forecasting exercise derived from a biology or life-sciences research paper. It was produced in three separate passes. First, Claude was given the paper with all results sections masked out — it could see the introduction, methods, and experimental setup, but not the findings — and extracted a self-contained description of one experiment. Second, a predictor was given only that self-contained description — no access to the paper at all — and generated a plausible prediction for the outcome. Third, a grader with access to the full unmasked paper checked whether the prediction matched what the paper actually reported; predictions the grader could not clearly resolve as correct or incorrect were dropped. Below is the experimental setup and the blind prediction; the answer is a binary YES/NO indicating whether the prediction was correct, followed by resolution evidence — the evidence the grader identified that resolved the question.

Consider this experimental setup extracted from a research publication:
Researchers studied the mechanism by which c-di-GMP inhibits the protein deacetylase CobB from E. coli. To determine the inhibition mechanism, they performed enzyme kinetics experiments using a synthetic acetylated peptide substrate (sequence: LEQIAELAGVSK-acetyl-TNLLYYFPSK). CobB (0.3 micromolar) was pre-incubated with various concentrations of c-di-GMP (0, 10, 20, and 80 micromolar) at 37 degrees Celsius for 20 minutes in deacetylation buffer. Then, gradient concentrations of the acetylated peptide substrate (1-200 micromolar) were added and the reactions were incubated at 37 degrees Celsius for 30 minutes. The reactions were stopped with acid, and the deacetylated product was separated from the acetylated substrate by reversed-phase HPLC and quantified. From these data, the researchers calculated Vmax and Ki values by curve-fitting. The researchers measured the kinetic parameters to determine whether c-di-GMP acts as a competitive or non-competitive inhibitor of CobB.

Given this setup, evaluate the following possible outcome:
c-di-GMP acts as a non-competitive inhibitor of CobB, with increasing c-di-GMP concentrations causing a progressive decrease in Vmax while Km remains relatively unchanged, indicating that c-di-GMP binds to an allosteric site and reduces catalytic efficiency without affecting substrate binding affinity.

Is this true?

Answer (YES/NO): YES